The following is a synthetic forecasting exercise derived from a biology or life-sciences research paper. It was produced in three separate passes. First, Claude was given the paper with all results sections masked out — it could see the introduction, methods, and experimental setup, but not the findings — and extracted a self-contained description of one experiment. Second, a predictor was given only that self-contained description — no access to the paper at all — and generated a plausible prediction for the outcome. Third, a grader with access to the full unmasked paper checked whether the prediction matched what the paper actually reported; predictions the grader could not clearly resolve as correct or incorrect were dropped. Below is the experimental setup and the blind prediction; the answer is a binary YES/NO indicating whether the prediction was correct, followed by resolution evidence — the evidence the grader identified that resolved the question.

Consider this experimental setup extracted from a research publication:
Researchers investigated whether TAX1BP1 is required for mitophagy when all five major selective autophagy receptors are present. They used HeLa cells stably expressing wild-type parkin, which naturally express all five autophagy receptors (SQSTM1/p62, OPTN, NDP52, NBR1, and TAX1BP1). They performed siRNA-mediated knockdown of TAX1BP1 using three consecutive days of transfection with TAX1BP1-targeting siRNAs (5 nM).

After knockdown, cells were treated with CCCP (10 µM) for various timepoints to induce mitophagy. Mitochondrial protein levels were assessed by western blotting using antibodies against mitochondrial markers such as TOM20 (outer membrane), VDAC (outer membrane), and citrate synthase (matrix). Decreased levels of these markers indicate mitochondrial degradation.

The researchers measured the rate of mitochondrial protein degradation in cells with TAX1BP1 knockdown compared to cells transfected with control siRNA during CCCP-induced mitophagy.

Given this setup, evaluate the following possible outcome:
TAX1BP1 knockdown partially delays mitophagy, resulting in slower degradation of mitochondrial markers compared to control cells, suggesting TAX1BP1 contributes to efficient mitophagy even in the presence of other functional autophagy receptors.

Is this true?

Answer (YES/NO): NO